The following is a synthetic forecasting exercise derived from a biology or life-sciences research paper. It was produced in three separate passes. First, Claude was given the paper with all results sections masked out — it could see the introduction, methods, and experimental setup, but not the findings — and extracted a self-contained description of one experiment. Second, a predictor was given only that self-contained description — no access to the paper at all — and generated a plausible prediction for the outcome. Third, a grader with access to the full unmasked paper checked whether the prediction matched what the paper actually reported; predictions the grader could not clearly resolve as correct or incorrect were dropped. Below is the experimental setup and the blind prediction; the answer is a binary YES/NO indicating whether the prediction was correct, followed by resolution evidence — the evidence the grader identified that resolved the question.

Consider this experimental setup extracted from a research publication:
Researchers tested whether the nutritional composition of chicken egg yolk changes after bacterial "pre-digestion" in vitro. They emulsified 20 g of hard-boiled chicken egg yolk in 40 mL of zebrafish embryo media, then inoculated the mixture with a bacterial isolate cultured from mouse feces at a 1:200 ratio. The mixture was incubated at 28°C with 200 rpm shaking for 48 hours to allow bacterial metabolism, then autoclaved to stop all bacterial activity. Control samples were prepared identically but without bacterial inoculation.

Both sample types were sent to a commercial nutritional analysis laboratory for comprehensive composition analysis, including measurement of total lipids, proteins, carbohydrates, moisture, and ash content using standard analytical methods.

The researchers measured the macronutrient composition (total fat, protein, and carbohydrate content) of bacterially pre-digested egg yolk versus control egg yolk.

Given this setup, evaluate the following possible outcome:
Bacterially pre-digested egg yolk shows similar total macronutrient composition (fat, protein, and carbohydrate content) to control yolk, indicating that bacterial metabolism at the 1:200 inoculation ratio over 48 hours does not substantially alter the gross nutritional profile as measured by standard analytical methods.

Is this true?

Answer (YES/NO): NO